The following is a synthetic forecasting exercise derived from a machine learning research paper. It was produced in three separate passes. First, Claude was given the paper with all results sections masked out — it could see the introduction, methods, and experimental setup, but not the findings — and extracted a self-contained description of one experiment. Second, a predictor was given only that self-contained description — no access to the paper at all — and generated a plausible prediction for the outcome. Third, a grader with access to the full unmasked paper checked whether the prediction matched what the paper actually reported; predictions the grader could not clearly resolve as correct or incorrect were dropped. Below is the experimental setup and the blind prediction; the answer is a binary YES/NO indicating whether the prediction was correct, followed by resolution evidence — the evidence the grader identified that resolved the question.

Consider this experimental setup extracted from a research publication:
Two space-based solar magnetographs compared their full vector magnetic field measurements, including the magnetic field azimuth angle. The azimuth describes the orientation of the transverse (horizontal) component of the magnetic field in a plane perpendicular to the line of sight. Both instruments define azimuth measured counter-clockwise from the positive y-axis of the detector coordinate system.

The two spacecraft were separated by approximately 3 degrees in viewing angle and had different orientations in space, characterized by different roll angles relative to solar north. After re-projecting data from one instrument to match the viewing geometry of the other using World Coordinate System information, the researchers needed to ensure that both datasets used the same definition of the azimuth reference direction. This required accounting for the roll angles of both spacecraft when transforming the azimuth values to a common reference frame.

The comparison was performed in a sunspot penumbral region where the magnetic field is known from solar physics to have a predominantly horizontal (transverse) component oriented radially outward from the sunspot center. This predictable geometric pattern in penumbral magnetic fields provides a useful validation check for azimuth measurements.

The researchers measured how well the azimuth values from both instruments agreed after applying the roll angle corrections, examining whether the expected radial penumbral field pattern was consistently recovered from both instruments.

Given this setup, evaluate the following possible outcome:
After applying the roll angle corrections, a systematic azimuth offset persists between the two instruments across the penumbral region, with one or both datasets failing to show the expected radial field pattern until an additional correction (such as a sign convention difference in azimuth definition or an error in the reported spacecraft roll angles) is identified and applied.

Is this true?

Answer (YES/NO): NO